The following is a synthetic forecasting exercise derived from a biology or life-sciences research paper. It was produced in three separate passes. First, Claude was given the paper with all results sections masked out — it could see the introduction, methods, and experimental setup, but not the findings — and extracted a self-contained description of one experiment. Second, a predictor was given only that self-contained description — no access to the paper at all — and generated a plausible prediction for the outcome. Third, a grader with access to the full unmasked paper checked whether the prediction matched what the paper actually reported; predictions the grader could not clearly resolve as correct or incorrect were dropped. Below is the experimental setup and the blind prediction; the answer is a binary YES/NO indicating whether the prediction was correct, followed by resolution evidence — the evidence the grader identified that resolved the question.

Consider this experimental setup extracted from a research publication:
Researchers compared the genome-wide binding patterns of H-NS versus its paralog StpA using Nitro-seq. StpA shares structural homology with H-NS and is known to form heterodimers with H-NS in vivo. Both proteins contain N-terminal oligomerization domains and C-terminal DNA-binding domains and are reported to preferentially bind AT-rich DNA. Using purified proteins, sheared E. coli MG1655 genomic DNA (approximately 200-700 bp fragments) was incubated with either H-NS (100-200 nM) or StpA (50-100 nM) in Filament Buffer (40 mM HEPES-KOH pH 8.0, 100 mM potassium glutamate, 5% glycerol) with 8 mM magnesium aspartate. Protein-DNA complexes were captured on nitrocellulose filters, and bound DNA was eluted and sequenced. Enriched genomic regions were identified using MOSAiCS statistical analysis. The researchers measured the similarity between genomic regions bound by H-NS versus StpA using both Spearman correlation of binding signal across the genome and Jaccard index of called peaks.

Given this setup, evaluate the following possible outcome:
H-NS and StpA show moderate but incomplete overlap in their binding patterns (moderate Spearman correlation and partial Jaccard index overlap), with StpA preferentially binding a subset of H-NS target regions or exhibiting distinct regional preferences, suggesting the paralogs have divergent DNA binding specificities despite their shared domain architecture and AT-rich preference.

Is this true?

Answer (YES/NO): NO